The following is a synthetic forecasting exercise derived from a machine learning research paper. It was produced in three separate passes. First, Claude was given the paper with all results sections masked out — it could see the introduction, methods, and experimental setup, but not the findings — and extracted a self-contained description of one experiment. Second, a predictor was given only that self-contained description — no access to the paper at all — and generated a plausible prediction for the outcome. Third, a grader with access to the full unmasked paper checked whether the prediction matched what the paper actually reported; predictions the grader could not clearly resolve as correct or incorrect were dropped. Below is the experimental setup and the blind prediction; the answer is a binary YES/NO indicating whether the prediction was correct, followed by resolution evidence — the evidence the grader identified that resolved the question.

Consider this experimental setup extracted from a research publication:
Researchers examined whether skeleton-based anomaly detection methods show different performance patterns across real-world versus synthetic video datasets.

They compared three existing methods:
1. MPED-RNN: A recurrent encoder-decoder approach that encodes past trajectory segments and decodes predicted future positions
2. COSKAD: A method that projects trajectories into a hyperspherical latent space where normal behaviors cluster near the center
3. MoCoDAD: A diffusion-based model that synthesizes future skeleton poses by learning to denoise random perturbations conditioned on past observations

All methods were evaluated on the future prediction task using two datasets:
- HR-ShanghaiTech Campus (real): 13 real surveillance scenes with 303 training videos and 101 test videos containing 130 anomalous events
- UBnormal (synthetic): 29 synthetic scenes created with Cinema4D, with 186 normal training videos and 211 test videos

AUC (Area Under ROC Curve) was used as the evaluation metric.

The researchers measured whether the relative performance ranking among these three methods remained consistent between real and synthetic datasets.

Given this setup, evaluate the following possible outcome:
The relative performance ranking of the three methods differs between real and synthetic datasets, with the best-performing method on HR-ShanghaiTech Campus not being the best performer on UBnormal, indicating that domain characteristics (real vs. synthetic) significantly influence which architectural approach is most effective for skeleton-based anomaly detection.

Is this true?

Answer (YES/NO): NO